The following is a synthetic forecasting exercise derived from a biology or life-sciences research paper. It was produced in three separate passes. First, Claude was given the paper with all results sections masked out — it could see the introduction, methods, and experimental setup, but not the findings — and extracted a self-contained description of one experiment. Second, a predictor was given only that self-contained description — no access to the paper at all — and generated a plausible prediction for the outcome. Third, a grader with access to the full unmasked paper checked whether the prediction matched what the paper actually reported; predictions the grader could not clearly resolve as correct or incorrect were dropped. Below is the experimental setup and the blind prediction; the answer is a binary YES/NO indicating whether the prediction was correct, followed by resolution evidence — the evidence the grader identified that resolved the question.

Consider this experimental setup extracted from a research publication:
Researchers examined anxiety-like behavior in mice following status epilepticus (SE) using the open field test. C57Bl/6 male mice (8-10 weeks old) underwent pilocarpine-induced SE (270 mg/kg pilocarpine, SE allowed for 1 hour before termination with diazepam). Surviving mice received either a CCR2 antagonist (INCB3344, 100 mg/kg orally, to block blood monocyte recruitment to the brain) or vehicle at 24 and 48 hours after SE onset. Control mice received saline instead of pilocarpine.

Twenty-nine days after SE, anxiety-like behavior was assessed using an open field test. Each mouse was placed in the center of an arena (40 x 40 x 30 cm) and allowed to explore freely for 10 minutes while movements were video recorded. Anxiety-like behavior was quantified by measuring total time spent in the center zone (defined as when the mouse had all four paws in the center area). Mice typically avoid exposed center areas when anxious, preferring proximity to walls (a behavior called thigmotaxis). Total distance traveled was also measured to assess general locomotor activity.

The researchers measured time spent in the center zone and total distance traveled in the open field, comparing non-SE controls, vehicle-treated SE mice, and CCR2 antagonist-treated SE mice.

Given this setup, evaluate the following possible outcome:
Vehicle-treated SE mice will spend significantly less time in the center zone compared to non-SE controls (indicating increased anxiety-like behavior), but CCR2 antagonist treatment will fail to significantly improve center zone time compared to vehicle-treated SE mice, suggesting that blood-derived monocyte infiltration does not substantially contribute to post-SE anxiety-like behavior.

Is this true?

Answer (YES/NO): YES